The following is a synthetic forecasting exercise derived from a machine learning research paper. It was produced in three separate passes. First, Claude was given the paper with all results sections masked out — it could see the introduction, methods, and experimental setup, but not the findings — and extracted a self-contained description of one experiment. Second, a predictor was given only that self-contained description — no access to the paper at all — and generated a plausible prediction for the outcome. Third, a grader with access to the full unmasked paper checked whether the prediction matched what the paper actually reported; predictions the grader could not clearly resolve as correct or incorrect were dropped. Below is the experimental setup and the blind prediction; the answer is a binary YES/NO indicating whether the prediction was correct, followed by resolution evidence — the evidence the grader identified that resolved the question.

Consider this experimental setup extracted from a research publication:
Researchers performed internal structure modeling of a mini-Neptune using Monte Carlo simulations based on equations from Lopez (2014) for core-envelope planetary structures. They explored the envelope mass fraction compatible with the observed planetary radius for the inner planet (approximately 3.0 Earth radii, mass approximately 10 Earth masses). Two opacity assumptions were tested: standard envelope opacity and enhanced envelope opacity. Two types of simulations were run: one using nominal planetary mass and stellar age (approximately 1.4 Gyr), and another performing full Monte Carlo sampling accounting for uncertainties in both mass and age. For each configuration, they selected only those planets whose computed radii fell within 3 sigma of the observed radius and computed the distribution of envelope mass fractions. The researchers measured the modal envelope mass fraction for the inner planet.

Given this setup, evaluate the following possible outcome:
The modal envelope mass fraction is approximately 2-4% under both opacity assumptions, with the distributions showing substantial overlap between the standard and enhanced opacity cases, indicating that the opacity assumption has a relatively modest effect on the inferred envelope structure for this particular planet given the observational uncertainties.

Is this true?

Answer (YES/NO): YES